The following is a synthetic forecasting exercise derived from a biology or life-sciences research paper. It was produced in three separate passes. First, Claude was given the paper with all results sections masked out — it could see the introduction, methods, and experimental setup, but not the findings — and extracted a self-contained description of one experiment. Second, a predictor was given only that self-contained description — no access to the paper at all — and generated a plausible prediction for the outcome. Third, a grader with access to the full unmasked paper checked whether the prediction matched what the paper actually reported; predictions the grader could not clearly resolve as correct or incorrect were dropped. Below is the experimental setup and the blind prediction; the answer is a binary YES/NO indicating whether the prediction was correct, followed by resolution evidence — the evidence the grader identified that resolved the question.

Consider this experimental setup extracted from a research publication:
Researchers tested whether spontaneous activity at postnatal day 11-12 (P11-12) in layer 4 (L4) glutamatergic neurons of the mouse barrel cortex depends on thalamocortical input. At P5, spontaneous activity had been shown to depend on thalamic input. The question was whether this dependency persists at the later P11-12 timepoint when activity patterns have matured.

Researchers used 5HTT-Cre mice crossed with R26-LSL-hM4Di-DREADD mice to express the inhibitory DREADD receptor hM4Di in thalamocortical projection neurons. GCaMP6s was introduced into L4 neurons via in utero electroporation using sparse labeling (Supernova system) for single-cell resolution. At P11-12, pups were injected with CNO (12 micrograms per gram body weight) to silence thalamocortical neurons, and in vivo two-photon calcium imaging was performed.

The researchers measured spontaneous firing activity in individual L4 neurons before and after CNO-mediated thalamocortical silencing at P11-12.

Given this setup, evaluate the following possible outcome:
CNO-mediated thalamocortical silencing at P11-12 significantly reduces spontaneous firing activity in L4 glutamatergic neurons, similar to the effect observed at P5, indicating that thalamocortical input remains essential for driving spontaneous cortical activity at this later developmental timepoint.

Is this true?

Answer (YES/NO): NO